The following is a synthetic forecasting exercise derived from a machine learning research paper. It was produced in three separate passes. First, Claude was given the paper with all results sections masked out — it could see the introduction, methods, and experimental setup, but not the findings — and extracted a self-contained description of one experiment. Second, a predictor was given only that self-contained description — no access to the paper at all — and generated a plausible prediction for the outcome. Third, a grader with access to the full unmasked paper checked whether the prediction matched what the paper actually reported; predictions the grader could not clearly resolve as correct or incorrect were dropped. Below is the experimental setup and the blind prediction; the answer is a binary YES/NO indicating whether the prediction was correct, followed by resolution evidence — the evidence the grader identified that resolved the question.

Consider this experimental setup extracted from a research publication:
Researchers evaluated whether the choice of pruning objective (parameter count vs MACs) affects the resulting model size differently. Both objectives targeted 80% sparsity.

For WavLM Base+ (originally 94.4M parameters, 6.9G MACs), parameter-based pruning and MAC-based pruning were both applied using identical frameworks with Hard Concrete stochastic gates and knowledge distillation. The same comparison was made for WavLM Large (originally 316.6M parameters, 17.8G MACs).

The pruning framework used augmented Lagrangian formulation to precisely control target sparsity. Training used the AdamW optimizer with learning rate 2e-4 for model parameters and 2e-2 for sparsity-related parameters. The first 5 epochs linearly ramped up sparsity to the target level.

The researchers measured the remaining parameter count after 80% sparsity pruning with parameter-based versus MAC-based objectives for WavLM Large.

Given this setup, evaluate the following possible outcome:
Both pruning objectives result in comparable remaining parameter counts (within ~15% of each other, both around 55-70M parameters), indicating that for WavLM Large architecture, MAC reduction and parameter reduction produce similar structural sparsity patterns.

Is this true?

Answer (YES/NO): YES